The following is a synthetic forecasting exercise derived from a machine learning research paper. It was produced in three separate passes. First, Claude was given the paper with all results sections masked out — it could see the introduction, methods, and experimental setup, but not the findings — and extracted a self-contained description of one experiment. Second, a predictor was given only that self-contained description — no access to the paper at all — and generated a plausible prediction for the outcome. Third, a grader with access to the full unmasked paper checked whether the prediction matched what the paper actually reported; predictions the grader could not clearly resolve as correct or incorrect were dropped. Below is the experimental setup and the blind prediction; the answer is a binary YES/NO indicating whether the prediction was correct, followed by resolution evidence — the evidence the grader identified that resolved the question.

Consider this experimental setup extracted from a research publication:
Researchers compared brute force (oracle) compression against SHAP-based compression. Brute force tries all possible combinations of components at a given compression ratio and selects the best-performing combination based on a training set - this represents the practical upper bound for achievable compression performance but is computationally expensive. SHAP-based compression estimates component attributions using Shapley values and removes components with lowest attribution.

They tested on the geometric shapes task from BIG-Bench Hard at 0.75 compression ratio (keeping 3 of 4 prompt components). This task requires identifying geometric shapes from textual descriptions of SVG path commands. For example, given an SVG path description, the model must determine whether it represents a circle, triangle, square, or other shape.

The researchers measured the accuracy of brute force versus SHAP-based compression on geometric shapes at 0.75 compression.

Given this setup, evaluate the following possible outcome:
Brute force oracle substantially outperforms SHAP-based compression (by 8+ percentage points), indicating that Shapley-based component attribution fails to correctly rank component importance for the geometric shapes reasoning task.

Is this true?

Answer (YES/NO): NO